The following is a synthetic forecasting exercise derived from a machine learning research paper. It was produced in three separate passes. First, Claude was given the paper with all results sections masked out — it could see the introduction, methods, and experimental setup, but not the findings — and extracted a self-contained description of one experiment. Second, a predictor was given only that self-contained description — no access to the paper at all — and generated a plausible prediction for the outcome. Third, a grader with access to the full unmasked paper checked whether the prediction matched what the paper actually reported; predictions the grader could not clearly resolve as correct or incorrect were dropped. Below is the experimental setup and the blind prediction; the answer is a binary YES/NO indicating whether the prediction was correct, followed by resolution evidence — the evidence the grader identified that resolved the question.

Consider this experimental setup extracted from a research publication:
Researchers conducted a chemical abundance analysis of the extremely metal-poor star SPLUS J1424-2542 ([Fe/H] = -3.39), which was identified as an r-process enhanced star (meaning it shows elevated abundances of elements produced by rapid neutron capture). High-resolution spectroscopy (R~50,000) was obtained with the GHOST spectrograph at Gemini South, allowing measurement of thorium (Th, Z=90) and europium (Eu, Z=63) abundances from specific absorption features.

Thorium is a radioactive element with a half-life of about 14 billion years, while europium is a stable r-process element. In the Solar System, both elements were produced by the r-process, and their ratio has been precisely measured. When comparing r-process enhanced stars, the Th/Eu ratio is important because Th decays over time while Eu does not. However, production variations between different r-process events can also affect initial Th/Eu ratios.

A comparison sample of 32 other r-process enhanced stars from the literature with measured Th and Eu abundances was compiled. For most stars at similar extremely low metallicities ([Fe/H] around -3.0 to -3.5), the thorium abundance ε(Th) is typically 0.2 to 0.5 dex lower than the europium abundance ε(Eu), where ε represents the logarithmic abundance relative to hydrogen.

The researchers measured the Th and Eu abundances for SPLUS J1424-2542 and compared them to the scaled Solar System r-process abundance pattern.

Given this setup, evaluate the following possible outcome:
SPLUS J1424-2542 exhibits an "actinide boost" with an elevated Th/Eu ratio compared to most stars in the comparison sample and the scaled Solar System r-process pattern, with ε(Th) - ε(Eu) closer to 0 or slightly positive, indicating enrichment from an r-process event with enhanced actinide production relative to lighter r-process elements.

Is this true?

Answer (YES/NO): YES